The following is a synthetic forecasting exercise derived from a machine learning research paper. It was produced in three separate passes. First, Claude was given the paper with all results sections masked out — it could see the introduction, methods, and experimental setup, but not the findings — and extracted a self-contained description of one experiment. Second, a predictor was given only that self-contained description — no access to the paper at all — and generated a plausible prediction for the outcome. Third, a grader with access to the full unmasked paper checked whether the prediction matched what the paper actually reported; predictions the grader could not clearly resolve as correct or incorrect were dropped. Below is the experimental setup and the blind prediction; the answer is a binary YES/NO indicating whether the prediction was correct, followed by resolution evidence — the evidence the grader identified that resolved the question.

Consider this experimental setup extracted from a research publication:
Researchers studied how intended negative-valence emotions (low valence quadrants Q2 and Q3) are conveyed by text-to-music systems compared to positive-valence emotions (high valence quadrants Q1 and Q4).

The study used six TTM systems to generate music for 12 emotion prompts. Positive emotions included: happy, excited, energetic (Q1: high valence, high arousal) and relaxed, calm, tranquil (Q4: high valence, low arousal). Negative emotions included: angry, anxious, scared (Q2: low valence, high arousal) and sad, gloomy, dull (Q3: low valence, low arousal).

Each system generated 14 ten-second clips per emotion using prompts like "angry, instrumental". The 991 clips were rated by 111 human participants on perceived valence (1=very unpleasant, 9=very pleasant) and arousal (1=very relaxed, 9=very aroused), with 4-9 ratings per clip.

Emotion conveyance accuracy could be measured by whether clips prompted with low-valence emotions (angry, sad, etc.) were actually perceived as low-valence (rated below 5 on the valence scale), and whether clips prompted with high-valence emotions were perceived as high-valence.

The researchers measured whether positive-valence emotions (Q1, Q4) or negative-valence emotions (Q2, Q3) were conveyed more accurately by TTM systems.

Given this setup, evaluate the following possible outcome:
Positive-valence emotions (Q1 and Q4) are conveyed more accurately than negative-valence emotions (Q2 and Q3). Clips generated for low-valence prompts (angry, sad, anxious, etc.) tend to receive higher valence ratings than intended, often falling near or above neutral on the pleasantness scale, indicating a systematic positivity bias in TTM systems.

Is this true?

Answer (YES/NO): NO